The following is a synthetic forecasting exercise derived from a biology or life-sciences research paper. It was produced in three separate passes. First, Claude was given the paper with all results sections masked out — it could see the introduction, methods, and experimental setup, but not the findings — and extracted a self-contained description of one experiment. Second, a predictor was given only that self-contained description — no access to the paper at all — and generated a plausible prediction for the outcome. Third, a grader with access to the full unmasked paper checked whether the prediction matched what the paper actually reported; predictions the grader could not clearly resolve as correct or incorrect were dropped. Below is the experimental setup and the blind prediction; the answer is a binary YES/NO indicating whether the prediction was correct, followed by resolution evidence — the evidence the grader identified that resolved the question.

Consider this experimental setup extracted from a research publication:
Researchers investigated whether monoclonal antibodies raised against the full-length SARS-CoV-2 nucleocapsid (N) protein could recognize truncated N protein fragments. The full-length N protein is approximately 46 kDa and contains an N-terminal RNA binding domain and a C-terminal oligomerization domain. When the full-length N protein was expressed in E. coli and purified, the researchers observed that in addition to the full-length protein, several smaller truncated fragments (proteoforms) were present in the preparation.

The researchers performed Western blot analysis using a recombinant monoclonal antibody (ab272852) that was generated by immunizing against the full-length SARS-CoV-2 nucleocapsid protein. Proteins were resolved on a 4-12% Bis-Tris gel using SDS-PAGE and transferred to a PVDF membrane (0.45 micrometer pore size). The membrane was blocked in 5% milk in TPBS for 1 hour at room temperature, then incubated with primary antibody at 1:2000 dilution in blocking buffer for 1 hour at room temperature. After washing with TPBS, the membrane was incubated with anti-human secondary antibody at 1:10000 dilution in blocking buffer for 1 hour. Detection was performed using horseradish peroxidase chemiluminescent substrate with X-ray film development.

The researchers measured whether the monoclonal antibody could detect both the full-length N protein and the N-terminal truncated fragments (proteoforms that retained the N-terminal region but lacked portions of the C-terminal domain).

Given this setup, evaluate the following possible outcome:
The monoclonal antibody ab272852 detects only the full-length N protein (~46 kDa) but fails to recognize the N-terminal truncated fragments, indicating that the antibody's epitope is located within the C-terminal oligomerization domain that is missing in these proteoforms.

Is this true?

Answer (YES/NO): YES